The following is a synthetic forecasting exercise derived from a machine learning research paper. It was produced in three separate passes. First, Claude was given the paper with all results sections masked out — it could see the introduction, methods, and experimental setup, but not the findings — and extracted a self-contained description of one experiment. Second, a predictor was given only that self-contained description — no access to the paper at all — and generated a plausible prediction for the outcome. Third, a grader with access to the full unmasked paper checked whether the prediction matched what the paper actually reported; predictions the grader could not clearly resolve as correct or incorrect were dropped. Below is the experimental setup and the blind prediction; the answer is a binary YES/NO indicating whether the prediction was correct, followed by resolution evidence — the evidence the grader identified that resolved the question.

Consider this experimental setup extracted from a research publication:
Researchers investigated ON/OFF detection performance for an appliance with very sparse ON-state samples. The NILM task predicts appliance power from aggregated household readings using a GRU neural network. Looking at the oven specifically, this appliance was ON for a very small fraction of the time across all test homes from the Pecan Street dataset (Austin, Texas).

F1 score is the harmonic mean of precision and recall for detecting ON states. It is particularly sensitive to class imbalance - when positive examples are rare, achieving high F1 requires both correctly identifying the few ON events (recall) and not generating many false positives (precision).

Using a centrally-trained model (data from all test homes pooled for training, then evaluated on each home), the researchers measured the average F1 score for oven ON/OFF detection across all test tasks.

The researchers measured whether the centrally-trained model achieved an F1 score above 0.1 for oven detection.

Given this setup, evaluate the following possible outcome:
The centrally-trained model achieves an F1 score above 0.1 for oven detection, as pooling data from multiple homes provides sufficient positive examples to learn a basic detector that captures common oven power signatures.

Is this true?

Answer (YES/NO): NO